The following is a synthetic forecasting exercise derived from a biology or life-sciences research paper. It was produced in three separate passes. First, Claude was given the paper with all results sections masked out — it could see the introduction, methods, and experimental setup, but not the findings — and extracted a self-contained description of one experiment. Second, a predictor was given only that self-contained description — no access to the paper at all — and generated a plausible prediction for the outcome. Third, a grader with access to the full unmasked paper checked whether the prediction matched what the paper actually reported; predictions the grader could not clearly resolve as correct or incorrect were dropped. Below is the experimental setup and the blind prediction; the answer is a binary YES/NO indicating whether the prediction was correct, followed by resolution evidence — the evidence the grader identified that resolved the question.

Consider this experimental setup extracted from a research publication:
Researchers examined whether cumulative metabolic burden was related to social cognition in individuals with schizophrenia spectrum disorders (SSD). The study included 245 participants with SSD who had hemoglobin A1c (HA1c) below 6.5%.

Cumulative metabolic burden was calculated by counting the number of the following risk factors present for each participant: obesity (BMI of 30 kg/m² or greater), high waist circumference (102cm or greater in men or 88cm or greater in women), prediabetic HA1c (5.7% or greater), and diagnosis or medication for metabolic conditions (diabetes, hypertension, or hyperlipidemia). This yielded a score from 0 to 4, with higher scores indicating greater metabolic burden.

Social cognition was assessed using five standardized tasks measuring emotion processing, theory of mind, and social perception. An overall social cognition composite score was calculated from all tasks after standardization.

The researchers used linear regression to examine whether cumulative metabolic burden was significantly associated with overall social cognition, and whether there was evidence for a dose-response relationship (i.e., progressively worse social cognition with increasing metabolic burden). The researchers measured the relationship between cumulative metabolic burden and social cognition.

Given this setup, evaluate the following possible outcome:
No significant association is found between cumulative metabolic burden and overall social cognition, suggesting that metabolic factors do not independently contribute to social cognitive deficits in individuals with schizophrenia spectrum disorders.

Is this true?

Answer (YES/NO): NO